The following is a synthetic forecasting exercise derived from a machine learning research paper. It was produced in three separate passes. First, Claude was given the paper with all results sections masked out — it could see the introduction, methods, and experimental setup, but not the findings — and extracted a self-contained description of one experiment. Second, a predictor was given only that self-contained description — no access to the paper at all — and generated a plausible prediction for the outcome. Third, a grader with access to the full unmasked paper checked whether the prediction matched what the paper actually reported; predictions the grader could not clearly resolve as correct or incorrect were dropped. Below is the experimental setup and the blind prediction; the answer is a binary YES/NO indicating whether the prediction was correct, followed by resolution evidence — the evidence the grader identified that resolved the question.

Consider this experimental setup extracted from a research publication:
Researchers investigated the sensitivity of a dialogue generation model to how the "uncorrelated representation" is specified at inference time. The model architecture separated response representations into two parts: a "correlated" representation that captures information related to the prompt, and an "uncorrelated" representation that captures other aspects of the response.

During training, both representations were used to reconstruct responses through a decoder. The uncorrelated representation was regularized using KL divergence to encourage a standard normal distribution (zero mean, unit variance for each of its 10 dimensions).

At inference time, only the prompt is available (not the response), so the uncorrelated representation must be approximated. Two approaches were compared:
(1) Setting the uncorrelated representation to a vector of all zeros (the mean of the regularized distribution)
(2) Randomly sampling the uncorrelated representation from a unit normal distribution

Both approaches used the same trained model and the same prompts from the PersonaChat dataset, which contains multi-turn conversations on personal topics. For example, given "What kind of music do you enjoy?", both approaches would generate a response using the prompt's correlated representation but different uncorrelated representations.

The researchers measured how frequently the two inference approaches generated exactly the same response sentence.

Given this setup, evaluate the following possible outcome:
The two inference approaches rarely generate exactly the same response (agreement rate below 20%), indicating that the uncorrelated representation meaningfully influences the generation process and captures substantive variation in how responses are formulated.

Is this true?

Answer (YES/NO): NO